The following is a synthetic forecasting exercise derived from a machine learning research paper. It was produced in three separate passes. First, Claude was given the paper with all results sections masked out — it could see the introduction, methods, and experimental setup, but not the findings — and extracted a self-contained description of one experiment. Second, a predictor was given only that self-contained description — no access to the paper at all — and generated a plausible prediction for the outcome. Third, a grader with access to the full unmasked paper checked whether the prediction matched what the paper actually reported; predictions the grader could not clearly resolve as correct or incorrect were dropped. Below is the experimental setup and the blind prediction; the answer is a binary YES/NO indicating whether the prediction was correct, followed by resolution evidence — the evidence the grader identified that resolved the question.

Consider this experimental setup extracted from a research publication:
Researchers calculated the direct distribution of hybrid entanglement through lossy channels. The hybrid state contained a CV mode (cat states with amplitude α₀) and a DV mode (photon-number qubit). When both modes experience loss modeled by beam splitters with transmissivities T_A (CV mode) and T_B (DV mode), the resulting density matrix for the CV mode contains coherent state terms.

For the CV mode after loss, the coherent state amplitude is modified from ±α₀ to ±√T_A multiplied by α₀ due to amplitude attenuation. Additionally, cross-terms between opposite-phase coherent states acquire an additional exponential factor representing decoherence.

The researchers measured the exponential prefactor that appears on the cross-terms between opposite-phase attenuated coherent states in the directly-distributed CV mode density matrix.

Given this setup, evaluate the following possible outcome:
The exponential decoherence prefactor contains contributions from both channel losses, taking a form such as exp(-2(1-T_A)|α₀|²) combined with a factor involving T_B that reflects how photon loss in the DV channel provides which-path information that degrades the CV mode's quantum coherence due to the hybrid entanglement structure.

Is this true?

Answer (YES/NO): NO